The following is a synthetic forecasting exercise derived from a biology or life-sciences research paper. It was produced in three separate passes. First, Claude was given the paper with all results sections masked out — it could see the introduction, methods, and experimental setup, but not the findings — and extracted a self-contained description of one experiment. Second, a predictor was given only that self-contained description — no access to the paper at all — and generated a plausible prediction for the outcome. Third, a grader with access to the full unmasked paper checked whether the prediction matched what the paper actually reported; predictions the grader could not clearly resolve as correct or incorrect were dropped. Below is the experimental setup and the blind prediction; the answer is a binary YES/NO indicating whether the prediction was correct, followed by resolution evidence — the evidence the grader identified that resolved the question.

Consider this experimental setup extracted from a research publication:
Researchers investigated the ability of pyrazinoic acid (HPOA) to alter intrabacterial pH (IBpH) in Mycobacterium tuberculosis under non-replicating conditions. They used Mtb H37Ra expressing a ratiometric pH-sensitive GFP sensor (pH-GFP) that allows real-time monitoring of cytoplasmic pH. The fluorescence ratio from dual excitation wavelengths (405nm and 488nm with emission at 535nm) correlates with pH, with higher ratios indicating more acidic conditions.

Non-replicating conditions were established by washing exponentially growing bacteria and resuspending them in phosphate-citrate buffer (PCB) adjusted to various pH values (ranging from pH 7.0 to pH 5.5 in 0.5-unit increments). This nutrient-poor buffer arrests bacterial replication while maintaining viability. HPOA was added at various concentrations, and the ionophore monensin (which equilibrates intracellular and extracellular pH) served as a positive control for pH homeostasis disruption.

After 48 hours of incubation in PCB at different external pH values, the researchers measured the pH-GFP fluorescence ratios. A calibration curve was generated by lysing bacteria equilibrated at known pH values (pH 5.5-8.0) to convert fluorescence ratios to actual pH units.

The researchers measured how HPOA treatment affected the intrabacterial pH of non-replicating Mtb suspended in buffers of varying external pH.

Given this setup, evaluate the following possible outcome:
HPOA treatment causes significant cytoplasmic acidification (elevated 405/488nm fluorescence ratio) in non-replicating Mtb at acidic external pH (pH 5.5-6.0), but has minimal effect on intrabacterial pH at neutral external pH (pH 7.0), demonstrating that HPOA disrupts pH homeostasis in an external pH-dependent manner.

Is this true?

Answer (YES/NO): NO